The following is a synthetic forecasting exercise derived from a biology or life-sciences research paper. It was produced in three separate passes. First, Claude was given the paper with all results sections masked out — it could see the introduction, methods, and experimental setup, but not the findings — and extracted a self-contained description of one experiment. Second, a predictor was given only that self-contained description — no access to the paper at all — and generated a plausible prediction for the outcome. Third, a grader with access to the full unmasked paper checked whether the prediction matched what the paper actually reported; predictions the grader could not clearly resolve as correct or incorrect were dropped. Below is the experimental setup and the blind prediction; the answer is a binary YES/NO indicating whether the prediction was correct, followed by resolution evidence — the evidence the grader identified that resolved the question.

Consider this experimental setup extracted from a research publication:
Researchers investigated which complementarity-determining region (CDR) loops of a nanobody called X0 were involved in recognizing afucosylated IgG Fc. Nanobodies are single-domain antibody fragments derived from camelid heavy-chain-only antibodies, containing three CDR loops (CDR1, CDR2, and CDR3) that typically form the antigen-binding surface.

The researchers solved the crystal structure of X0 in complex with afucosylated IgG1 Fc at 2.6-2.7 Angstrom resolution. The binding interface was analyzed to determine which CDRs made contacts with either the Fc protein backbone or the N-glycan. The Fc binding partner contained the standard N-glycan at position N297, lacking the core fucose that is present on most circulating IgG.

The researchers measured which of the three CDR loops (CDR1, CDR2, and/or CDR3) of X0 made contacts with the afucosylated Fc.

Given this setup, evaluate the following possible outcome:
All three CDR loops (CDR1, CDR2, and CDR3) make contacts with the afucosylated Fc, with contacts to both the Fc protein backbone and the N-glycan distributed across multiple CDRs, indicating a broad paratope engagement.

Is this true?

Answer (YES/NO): NO